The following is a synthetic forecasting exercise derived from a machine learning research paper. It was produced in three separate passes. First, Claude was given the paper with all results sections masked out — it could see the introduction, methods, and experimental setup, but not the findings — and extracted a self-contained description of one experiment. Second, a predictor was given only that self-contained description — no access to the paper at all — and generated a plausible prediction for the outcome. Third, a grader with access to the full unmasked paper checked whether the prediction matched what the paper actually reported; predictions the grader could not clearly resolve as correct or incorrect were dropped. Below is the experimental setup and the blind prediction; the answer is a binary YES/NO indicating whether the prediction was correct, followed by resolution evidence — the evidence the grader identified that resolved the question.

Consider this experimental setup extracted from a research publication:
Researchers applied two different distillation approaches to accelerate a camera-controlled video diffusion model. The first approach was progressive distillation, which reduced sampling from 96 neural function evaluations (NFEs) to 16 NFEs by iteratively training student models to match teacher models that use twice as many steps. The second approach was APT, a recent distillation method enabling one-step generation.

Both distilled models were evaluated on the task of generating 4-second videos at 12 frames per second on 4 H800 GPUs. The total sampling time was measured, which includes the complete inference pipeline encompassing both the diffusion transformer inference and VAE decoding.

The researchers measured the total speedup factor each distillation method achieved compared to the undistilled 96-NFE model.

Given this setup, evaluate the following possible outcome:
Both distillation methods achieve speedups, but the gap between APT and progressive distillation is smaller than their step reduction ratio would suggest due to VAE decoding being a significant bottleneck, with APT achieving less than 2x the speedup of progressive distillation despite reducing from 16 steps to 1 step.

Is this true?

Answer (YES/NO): NO